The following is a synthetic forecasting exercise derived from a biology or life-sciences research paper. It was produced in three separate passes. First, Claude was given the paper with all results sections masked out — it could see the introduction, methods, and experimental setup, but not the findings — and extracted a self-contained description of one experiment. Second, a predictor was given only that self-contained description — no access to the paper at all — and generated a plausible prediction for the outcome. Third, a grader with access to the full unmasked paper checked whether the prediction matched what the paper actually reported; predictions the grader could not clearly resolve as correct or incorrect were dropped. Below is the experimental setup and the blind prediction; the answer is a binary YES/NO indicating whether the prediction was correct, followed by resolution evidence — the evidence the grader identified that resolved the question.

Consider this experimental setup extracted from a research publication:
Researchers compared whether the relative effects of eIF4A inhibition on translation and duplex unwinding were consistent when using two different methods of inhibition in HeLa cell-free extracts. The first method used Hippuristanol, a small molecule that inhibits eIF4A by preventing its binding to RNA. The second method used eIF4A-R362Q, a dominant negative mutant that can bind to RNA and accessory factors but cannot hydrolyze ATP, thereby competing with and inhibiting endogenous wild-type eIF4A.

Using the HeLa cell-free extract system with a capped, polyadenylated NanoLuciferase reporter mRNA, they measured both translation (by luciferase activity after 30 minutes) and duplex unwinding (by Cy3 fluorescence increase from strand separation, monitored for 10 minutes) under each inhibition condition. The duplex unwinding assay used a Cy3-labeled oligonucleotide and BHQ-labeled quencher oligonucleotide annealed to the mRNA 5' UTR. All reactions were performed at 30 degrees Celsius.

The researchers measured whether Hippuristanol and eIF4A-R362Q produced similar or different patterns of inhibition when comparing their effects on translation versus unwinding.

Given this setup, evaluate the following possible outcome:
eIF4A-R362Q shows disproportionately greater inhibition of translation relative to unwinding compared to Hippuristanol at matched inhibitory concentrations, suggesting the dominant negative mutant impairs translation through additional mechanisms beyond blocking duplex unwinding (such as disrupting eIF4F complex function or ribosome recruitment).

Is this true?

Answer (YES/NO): YES